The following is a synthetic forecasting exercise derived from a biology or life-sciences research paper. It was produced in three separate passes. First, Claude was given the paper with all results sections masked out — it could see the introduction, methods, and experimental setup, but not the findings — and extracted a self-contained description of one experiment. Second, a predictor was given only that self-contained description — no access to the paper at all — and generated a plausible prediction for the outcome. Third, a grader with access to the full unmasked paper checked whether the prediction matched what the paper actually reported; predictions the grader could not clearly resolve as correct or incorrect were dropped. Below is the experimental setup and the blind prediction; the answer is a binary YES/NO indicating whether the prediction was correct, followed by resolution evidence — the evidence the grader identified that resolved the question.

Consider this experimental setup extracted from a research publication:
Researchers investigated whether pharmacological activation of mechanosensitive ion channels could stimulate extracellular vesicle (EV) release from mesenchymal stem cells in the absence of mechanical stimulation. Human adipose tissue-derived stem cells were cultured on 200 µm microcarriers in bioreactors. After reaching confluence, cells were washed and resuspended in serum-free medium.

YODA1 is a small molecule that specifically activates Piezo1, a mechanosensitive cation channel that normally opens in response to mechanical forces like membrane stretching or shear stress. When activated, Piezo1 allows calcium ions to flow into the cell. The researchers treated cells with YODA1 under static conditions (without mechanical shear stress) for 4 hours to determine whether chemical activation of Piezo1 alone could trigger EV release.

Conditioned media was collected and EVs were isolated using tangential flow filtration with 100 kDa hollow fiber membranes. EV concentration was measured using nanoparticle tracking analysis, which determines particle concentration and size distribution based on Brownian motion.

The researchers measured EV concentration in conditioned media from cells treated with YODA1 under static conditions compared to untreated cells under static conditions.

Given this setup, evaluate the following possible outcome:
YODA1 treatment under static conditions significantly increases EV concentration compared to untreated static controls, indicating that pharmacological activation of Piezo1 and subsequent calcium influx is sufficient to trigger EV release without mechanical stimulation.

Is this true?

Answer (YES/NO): YES